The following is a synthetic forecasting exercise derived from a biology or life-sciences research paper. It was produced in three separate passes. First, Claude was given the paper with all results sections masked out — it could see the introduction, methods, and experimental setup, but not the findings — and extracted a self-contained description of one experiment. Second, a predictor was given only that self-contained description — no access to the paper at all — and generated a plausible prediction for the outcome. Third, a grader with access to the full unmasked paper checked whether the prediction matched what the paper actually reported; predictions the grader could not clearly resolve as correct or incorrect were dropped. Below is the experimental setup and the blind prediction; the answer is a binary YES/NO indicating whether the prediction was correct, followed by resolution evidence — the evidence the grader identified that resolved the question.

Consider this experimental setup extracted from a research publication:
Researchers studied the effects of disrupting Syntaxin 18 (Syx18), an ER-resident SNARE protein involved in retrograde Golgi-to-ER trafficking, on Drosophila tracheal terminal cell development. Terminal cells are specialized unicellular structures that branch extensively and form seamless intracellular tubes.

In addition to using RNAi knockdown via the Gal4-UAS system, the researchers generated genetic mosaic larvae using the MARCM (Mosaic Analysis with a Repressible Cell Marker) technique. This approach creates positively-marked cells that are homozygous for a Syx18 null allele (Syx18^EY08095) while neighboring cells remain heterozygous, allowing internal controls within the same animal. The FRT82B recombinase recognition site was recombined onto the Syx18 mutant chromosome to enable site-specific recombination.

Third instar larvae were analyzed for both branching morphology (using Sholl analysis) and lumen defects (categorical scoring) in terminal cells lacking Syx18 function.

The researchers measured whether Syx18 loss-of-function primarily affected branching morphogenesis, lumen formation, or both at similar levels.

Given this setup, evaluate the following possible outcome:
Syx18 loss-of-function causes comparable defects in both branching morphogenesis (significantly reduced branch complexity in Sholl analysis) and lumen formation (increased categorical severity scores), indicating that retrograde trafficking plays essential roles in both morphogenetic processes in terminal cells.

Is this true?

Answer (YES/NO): NO